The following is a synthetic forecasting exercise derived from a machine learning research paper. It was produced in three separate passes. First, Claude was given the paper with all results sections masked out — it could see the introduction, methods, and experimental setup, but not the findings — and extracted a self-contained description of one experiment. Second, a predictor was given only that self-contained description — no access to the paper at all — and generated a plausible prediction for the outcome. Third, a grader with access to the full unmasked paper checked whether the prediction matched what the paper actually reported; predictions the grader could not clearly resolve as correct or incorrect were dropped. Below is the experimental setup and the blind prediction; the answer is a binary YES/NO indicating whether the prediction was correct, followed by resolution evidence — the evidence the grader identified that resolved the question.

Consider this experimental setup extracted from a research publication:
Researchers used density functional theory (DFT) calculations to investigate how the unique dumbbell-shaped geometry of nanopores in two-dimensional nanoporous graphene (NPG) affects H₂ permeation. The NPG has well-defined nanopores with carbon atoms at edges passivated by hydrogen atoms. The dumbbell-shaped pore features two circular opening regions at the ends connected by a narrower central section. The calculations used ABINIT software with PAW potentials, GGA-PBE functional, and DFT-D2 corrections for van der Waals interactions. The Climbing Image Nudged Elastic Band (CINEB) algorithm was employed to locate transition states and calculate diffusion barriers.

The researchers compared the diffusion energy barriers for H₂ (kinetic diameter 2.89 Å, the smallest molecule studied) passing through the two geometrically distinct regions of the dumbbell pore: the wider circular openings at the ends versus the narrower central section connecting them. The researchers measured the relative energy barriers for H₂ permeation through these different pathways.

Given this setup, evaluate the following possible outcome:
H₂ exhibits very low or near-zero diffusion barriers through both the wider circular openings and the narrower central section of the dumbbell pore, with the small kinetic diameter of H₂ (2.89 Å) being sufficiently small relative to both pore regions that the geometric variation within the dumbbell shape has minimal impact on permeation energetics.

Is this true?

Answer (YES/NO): NO